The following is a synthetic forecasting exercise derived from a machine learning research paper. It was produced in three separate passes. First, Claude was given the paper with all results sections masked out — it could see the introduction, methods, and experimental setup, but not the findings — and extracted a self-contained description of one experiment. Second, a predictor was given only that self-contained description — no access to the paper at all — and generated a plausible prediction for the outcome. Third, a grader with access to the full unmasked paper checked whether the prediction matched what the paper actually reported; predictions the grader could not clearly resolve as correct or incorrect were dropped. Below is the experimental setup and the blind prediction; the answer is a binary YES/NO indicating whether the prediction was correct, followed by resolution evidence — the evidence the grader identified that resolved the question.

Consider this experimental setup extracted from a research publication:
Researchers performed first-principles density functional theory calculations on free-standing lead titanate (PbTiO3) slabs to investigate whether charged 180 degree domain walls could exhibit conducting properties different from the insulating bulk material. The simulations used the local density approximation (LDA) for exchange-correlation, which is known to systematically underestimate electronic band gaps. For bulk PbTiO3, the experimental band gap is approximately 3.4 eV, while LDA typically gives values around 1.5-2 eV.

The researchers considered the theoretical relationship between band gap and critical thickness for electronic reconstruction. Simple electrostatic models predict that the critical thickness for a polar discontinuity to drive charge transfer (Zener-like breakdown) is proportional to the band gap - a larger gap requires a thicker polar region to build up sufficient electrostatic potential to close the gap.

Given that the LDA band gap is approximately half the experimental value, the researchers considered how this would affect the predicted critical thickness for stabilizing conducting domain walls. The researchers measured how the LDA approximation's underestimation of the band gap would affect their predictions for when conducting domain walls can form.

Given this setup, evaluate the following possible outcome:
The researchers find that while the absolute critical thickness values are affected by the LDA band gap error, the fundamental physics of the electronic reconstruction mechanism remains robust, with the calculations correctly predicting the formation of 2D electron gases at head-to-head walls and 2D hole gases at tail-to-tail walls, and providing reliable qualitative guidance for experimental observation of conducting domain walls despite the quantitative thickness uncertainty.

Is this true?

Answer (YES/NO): YES